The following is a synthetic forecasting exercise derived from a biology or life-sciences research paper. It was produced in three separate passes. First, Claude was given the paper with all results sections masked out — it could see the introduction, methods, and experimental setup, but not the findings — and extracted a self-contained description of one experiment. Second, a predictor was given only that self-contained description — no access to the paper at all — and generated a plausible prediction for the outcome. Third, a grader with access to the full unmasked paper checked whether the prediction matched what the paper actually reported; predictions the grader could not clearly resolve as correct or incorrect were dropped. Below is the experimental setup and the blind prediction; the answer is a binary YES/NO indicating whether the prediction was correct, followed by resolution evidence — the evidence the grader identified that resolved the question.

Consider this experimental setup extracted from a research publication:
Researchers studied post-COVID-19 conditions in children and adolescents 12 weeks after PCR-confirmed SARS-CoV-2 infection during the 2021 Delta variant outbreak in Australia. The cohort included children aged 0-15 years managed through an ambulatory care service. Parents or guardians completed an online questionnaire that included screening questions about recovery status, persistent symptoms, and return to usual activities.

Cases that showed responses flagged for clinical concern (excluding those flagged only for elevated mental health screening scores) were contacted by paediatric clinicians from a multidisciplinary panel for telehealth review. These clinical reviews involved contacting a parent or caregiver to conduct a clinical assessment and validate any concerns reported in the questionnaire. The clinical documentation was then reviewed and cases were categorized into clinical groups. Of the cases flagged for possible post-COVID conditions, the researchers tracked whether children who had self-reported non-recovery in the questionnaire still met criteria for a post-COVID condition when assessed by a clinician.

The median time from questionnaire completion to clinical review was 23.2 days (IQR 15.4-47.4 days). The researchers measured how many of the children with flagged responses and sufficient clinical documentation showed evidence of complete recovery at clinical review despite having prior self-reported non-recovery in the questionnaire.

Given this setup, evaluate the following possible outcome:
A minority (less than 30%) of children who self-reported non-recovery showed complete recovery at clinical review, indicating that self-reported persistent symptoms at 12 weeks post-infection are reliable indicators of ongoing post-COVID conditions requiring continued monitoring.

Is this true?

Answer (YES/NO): NO